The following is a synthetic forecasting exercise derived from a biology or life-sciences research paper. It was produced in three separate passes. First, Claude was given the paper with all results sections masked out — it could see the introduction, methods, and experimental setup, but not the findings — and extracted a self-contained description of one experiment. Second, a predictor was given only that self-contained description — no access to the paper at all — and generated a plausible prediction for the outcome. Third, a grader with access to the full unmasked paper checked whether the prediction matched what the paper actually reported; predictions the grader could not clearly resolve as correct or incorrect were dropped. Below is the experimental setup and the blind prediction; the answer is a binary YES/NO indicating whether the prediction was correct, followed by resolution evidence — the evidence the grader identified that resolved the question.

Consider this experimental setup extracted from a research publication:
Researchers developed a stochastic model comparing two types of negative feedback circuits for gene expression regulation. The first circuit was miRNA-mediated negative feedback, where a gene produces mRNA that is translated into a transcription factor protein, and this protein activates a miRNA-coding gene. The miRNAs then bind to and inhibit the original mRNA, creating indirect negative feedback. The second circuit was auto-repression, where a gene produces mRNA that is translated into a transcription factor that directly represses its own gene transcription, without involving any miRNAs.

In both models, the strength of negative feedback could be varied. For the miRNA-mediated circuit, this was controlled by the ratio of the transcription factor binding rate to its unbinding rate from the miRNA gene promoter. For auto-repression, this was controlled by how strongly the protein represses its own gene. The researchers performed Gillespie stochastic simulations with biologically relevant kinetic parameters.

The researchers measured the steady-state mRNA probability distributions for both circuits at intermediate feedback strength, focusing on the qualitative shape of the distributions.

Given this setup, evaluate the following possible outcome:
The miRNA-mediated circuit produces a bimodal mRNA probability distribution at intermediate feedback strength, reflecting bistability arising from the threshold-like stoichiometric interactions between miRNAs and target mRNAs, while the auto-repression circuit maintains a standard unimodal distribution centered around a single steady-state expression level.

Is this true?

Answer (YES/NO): YES